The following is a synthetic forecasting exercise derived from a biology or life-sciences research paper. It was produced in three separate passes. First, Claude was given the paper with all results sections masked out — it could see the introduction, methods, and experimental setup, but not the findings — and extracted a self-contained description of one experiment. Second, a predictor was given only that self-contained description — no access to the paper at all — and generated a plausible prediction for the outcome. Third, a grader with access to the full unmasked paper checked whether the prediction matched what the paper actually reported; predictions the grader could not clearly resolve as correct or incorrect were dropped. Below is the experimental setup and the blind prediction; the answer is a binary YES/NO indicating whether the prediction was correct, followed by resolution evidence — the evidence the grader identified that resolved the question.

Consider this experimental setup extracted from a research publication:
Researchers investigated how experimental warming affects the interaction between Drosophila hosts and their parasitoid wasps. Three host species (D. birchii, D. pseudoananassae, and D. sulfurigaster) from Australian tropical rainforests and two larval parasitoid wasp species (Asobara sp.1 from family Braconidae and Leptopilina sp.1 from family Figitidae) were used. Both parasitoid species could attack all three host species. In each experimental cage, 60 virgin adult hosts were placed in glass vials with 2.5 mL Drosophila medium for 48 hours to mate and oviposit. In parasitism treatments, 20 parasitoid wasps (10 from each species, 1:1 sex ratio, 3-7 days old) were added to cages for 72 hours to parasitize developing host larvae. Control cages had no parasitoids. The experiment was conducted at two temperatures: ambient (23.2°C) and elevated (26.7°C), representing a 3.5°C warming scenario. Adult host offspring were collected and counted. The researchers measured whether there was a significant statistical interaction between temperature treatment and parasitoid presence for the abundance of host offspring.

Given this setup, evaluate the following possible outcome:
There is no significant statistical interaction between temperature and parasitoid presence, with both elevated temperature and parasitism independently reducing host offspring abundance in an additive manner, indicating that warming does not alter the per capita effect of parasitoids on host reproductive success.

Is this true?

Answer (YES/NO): NO